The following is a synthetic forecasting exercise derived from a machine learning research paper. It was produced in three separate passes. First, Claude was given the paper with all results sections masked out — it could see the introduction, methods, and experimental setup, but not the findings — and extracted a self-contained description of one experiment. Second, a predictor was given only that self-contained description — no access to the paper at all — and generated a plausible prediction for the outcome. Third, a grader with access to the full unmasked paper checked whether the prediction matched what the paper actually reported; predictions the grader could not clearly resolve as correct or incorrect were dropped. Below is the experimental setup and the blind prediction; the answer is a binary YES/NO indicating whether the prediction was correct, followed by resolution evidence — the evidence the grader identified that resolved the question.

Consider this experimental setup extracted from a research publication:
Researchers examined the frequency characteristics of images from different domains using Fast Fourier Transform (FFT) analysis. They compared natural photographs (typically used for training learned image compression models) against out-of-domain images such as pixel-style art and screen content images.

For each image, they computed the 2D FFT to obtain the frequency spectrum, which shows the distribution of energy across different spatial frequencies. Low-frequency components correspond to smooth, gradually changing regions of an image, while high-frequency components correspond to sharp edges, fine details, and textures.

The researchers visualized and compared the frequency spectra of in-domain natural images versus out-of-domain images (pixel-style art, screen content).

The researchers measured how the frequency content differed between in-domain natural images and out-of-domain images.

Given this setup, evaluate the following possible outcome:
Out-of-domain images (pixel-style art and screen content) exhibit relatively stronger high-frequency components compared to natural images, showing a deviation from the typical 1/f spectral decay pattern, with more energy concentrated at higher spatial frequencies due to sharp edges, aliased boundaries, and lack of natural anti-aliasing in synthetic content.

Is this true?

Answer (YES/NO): YES